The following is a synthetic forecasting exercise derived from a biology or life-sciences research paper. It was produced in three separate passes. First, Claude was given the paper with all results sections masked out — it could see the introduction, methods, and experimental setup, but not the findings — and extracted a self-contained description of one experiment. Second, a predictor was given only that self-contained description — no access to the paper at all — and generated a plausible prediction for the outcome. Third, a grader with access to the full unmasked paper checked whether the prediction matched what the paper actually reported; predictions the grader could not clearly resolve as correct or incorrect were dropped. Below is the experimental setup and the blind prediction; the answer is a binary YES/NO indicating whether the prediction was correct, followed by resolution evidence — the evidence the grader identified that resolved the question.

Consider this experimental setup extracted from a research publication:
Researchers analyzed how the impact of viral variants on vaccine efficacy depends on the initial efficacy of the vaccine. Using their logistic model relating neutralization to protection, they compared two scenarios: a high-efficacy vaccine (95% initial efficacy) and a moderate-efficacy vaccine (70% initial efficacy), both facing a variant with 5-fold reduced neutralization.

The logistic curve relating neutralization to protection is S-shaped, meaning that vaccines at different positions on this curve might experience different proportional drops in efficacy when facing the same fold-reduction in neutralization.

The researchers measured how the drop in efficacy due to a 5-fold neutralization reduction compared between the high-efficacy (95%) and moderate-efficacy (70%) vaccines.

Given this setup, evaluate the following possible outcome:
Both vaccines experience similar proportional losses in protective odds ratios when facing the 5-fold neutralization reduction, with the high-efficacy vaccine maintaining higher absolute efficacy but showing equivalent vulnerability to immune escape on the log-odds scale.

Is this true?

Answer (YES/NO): NO